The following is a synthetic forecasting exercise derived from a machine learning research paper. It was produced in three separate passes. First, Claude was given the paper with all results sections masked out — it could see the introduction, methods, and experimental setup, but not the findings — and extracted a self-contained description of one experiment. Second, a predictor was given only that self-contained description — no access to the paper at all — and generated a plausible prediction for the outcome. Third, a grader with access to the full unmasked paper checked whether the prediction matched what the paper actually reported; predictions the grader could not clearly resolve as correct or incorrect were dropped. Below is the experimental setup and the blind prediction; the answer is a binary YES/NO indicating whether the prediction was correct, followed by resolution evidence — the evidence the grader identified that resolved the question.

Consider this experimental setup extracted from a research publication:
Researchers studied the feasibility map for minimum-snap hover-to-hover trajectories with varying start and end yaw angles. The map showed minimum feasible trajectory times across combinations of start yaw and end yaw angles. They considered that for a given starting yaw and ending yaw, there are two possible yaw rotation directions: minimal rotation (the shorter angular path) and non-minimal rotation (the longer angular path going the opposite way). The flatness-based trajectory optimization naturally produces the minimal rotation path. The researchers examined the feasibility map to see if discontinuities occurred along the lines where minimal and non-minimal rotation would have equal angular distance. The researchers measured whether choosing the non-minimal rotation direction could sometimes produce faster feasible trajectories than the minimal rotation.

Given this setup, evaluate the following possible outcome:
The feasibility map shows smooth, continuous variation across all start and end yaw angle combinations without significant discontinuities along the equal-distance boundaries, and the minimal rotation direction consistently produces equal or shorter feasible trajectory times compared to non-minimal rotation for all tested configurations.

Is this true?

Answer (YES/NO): NO